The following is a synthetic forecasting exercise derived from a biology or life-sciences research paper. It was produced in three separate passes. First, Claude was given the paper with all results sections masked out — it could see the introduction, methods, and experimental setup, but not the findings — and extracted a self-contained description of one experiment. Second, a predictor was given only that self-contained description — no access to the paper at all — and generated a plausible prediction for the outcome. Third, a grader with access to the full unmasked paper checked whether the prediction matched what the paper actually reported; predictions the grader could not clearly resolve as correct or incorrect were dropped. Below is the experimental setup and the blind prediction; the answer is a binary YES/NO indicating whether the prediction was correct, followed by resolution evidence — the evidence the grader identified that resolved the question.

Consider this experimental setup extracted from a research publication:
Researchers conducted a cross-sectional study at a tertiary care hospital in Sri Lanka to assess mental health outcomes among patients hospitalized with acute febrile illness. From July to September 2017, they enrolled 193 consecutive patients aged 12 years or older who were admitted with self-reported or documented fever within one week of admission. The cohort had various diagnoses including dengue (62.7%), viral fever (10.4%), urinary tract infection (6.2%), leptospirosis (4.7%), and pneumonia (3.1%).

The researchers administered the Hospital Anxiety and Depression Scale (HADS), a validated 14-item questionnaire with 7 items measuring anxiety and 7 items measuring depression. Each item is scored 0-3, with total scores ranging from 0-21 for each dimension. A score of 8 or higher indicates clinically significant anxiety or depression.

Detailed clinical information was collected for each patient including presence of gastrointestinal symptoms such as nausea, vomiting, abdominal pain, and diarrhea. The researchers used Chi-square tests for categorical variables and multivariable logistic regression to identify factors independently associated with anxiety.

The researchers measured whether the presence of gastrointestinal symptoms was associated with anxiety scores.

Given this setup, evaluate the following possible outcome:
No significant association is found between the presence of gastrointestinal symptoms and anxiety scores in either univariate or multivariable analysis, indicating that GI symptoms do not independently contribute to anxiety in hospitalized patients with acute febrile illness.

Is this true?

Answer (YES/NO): NO